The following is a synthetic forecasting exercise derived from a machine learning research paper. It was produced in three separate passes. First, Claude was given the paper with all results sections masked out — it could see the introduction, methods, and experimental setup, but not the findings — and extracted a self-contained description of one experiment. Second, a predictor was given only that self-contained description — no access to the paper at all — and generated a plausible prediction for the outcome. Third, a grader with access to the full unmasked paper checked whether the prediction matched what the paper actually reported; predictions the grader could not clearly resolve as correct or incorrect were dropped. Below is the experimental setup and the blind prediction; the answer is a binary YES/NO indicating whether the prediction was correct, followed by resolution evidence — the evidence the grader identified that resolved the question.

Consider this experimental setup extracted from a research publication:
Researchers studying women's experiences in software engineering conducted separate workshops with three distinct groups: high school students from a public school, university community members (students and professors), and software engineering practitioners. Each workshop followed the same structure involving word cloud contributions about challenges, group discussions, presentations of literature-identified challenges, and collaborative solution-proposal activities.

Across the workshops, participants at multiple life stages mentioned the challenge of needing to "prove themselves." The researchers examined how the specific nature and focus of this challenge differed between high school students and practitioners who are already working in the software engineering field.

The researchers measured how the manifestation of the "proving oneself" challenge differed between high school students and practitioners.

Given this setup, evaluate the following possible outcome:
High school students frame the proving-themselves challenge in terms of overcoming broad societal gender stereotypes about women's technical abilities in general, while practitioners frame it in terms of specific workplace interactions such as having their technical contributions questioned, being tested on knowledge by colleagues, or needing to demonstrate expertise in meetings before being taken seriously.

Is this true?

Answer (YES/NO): NO